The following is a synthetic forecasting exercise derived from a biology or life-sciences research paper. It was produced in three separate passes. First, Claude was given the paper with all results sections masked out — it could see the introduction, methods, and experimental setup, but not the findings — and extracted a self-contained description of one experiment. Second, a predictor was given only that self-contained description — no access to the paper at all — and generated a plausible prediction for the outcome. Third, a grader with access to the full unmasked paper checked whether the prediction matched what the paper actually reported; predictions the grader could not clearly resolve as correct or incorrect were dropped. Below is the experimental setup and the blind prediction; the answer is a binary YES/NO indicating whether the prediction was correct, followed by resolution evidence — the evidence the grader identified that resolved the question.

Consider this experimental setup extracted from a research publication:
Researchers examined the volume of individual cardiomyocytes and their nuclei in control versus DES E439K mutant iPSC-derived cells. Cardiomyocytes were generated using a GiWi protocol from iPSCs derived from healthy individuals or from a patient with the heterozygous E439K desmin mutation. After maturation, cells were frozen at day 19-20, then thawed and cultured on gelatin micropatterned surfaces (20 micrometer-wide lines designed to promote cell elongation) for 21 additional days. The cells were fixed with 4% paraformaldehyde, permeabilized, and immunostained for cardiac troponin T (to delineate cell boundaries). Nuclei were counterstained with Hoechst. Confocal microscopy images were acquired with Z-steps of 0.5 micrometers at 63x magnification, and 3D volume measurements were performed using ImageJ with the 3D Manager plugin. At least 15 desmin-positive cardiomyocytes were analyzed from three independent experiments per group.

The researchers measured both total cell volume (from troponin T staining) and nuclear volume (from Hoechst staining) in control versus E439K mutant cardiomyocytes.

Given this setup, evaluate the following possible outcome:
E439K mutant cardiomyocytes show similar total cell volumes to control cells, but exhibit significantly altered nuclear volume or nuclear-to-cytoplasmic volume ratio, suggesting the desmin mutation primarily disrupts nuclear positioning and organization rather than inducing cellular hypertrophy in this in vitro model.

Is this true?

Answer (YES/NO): NO